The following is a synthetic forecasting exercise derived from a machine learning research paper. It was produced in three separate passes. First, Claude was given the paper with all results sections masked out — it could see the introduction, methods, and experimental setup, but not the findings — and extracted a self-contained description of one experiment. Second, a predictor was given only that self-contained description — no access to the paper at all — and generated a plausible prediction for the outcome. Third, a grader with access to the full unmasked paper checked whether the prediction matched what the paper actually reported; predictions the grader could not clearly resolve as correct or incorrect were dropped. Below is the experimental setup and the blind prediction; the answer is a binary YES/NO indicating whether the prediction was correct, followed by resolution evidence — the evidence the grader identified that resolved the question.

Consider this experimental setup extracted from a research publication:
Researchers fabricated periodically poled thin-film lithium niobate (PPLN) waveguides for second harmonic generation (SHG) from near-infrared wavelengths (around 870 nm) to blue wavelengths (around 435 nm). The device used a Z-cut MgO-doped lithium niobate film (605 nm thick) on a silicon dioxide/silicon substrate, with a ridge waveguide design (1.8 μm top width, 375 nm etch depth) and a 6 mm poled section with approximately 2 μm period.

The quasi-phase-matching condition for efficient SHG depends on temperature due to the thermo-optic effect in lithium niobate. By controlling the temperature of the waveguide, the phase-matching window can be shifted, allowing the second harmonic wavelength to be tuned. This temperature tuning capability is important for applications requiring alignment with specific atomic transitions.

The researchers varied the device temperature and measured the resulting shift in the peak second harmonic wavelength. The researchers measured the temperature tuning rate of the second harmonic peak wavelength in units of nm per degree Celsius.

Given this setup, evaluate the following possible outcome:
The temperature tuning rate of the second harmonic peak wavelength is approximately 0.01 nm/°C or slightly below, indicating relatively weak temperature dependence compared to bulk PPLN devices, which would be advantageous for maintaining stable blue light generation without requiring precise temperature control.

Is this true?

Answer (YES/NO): NO